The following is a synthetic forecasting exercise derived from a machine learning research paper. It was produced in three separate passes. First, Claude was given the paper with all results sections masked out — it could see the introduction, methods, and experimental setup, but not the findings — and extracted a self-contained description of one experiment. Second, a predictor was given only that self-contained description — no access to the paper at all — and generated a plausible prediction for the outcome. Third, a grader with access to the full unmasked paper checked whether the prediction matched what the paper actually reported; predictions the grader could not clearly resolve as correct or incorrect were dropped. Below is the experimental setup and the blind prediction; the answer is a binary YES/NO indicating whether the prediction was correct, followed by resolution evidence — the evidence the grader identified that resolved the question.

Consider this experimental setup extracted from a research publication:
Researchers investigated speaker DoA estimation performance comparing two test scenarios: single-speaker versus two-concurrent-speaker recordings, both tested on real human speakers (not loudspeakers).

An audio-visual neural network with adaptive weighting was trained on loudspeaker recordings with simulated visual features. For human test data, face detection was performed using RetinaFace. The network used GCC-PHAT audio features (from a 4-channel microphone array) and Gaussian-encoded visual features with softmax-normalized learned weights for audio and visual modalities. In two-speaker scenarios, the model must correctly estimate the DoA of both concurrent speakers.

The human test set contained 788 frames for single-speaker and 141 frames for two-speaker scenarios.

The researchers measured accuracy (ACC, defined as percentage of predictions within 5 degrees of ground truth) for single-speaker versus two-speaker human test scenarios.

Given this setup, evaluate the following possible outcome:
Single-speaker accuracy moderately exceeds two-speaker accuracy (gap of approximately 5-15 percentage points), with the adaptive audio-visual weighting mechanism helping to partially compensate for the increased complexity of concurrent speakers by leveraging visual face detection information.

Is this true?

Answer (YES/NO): YES